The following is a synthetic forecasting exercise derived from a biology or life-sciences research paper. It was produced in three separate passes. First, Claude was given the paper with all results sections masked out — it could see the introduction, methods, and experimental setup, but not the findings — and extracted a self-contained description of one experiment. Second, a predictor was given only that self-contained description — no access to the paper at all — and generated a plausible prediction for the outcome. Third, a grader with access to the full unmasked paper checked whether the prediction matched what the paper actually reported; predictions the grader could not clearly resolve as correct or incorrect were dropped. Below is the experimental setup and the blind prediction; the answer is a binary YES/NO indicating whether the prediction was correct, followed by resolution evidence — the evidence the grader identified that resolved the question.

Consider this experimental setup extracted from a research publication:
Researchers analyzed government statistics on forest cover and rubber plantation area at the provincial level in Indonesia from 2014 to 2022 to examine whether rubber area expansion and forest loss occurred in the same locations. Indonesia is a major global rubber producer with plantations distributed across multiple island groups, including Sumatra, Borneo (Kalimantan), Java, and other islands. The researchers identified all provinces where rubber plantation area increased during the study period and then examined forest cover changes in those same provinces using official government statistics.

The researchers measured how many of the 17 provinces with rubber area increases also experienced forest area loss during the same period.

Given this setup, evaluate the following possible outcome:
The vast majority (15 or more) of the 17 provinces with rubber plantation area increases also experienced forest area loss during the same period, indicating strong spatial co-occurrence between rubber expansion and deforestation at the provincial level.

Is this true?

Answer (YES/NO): NO